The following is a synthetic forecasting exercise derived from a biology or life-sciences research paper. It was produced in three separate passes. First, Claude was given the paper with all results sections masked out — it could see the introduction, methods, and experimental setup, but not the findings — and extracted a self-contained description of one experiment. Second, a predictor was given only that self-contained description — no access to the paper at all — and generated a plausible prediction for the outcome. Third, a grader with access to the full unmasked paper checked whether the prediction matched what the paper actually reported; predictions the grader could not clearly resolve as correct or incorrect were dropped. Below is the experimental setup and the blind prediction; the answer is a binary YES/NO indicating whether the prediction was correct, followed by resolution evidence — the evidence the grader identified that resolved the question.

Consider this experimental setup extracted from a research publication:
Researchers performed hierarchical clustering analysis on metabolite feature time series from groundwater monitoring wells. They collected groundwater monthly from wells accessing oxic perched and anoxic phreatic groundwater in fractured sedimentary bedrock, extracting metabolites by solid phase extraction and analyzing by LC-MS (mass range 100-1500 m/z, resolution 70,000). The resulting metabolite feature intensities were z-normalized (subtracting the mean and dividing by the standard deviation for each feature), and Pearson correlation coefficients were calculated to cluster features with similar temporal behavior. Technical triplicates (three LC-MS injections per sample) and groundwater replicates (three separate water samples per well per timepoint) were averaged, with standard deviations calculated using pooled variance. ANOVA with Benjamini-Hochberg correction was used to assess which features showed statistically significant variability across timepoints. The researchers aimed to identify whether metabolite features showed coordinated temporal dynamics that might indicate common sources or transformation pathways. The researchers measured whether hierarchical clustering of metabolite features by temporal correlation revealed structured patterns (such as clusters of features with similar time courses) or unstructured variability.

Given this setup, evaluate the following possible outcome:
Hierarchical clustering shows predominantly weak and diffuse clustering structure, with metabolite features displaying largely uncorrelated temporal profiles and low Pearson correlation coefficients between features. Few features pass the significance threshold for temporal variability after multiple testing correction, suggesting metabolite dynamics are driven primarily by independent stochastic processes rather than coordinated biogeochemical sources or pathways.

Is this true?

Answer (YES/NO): NO